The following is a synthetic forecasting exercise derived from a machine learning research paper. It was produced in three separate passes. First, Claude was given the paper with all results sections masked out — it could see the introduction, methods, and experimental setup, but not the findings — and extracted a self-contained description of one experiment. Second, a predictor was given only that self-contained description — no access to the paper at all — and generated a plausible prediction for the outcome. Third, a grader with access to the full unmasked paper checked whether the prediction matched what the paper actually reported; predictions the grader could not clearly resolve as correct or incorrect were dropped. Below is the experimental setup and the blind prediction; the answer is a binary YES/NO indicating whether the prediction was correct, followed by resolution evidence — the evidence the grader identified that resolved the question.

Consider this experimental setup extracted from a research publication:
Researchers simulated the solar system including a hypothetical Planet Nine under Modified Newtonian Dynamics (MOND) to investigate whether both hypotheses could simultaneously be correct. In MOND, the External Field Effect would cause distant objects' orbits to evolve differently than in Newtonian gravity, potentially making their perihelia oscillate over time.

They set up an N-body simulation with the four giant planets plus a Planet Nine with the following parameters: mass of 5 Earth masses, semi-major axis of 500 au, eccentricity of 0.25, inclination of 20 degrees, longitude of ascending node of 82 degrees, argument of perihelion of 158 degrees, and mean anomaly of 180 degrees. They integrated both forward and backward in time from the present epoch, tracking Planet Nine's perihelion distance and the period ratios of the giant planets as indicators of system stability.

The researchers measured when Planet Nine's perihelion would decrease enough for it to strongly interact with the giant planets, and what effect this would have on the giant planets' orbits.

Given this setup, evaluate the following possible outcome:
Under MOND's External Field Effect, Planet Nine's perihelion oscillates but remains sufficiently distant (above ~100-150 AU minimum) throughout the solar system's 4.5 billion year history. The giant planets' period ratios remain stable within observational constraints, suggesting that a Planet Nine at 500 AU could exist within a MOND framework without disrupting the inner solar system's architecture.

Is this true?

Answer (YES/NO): NO